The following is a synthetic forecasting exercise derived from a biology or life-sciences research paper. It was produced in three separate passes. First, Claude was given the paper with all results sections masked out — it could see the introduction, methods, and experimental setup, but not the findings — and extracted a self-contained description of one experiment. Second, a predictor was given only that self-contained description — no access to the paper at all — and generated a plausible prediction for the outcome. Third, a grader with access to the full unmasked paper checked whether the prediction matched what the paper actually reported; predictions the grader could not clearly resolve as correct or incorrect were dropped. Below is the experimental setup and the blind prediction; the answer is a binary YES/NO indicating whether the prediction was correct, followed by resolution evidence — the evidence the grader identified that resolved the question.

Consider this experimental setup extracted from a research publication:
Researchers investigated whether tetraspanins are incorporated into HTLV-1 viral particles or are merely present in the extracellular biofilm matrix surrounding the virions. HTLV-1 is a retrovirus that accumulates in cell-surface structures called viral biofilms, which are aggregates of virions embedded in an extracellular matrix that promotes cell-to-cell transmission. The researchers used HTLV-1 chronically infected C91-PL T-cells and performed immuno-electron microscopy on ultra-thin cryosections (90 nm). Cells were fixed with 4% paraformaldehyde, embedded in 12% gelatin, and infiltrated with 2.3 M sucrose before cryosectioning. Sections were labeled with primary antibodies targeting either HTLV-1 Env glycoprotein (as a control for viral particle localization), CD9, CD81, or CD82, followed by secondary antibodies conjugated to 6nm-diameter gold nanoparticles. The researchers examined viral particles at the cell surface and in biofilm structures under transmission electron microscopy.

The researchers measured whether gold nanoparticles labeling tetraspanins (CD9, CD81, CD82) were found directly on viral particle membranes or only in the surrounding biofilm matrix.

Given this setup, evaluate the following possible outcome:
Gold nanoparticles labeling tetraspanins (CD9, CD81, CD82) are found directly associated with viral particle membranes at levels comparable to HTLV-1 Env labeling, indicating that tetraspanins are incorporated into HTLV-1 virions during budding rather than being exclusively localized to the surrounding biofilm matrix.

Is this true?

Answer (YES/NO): NO